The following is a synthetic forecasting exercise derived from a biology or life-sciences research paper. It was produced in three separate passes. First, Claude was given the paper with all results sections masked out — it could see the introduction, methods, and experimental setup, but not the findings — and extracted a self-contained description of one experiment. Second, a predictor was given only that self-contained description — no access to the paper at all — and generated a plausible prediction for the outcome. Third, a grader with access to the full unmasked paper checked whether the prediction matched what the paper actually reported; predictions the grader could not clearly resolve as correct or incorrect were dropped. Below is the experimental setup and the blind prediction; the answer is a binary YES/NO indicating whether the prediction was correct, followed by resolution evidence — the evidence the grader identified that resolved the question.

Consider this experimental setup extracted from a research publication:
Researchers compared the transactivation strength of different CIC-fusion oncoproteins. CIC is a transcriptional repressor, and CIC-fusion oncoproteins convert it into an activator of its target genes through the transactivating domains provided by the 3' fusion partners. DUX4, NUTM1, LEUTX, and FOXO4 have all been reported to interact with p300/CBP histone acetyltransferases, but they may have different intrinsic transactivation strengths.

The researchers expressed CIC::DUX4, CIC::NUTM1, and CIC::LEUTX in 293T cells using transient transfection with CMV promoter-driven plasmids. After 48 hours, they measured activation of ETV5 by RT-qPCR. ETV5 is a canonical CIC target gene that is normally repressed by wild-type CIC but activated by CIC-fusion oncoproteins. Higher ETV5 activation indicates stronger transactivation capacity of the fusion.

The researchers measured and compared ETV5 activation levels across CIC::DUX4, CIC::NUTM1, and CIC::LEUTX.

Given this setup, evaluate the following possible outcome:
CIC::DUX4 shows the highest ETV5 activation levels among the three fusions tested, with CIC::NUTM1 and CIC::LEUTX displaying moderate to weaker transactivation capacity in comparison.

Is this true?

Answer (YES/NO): NO